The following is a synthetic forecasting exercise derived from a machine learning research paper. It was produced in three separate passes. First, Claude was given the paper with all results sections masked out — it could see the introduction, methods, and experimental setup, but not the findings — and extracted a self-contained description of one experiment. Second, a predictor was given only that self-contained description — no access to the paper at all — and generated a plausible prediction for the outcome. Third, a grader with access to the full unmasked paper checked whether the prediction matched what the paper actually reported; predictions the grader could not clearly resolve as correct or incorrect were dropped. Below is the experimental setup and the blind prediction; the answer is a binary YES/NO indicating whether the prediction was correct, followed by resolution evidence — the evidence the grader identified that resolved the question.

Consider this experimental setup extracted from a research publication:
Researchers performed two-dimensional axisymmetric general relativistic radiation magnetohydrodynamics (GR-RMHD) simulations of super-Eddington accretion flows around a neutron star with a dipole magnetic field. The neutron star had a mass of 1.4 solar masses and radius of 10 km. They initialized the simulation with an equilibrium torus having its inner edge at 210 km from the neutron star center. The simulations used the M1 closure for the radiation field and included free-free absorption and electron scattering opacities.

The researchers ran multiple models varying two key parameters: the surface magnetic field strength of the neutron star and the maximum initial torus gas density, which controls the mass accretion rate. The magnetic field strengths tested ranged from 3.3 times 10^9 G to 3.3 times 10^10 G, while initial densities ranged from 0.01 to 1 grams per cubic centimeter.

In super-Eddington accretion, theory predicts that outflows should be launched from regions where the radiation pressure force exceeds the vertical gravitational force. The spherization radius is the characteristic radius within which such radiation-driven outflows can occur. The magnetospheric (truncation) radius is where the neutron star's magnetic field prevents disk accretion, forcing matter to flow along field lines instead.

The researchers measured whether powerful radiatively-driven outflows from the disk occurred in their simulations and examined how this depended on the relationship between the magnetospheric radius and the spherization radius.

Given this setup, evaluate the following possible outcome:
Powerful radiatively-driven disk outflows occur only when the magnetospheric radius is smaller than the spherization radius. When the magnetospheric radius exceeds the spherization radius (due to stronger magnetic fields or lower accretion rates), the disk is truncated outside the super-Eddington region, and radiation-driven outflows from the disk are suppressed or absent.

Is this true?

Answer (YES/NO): YES